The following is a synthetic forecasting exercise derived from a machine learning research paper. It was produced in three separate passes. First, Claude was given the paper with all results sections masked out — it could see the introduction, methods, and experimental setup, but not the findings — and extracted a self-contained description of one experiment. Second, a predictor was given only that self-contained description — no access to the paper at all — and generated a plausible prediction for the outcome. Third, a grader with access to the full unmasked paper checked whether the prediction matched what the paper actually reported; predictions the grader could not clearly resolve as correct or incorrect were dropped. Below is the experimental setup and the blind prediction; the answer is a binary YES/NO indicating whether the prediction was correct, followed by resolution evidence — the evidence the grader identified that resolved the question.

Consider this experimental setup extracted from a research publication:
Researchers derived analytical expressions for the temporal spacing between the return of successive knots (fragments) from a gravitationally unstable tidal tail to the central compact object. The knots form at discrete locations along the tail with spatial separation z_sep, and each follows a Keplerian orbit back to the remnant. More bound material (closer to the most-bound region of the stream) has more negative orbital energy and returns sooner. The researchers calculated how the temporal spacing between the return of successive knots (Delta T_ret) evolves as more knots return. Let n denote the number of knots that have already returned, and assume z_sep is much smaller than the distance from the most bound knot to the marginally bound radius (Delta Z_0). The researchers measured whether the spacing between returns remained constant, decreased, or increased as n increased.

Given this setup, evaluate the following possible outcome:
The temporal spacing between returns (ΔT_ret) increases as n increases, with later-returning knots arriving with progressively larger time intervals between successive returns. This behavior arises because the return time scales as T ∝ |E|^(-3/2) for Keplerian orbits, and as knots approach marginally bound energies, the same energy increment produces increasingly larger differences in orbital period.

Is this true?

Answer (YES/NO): YES